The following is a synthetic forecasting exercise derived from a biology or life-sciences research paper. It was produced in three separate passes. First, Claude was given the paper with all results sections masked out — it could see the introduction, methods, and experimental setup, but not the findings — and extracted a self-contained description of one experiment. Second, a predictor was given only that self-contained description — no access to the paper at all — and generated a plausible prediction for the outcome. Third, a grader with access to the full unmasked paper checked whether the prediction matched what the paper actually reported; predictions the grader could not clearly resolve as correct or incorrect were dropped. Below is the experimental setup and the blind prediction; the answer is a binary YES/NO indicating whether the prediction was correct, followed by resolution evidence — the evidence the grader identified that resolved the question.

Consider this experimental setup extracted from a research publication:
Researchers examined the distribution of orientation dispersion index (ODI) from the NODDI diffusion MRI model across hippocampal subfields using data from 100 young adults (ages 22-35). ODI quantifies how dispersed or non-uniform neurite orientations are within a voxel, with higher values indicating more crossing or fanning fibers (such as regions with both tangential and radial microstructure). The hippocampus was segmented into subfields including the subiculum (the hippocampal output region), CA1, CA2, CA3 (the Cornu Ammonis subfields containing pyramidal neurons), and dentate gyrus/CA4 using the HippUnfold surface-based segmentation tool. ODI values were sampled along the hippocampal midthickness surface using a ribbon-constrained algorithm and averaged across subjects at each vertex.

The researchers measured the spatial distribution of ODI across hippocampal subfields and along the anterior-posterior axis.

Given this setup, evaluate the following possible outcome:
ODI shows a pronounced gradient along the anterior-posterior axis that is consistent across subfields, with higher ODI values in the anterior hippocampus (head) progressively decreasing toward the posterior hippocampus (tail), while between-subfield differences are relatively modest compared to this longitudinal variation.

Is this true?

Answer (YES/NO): NO